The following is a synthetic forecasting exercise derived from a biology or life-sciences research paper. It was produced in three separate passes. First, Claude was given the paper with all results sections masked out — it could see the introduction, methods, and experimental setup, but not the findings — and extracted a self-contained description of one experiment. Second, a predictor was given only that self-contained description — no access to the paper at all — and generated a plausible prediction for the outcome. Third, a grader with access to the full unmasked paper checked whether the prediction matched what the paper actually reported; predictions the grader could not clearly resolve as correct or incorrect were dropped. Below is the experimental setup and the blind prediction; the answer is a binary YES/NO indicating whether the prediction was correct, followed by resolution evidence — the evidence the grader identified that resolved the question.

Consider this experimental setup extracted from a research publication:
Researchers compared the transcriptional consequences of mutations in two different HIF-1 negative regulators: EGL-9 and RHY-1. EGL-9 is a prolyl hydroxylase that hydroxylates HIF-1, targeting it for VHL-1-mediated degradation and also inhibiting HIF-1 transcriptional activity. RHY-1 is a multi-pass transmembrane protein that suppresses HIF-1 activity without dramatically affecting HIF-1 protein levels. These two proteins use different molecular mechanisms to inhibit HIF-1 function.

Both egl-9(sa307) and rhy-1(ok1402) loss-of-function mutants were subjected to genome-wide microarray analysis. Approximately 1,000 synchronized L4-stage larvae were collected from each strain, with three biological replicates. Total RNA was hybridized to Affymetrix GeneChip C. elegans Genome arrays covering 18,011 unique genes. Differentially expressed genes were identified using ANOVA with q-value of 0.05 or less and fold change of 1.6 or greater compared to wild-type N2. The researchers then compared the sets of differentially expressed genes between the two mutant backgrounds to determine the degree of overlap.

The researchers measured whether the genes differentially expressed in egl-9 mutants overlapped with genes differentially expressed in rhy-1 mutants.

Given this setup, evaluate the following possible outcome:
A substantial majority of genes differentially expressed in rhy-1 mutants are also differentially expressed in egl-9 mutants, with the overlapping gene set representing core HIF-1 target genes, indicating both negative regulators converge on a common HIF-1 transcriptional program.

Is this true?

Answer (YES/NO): YES